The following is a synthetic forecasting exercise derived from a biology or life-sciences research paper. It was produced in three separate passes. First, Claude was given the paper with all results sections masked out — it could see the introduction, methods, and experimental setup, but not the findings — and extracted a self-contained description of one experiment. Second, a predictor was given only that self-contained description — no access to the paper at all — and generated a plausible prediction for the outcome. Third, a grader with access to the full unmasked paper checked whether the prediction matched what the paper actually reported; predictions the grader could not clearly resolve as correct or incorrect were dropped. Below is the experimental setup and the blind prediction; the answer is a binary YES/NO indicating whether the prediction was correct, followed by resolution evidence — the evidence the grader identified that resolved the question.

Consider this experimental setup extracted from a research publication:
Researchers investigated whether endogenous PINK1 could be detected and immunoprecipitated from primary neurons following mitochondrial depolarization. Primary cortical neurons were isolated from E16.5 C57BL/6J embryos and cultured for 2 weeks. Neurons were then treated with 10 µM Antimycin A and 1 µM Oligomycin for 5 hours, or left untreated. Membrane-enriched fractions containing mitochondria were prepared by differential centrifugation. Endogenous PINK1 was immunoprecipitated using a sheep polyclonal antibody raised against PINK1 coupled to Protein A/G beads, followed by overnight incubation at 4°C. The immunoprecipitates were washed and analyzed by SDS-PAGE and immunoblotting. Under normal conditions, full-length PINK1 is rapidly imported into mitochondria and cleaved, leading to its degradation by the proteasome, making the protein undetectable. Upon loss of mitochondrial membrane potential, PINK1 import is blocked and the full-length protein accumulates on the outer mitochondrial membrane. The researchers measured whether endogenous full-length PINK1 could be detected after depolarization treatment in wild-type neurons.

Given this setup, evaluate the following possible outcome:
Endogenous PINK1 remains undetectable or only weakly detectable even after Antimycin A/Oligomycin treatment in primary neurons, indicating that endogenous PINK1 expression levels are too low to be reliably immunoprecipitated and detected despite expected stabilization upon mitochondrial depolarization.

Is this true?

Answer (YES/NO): NO